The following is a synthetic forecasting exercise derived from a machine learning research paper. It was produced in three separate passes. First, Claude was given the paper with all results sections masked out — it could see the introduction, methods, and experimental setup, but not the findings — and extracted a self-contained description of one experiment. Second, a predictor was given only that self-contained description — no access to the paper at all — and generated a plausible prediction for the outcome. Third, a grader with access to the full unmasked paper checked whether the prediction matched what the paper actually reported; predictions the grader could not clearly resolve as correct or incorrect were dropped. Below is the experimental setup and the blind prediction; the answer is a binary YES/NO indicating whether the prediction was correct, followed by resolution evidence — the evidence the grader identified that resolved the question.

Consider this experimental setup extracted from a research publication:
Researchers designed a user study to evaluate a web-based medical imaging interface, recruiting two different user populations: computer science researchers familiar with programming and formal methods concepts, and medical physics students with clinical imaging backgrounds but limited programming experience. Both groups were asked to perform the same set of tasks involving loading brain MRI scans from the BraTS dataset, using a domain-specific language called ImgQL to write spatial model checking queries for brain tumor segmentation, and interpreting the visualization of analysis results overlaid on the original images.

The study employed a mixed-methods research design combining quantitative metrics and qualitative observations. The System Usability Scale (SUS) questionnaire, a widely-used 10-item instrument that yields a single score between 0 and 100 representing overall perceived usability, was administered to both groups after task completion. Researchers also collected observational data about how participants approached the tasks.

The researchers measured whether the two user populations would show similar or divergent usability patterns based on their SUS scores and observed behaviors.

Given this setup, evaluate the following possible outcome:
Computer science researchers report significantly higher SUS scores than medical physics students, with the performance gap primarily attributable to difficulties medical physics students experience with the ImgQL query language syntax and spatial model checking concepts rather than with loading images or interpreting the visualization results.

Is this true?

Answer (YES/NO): NO